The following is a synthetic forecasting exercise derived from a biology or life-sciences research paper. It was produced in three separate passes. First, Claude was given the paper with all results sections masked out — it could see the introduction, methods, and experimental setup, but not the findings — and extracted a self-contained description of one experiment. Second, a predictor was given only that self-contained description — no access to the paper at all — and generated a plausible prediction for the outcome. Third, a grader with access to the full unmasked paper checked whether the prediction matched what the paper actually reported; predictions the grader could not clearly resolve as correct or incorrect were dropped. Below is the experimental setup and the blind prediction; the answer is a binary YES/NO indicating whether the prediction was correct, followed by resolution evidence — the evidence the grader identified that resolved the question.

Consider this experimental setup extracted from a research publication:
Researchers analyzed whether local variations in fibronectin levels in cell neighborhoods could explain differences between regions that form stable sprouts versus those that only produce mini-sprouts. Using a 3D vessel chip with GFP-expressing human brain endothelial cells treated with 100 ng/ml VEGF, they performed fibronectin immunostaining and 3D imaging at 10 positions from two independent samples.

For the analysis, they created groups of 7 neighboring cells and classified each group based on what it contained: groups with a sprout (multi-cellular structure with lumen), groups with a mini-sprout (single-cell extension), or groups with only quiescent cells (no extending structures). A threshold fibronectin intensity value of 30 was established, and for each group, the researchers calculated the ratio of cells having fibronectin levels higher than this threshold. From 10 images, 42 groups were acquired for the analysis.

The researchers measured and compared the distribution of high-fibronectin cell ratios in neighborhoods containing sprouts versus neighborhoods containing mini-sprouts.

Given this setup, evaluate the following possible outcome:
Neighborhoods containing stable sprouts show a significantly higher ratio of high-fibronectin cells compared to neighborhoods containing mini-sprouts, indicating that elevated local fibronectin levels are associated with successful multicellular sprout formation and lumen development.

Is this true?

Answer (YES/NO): YES